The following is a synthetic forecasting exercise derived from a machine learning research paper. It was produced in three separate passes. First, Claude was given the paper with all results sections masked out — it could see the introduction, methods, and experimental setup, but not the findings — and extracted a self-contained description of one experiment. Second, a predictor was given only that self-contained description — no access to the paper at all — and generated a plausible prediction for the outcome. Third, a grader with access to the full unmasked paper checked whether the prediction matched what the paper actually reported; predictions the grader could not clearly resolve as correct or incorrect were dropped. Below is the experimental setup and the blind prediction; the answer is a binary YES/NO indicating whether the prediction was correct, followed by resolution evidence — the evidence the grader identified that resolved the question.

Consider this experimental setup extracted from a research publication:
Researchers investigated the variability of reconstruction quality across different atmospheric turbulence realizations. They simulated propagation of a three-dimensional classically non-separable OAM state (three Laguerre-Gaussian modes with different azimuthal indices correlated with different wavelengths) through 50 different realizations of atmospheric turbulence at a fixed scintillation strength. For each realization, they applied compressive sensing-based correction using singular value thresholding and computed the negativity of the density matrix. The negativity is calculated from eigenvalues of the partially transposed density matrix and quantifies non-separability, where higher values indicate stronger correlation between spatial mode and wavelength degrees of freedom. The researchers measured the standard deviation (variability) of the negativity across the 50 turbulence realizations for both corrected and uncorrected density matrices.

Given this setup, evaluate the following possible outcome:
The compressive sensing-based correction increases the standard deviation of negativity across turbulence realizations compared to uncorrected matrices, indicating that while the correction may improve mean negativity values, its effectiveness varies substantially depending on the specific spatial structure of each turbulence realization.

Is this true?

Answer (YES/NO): NO